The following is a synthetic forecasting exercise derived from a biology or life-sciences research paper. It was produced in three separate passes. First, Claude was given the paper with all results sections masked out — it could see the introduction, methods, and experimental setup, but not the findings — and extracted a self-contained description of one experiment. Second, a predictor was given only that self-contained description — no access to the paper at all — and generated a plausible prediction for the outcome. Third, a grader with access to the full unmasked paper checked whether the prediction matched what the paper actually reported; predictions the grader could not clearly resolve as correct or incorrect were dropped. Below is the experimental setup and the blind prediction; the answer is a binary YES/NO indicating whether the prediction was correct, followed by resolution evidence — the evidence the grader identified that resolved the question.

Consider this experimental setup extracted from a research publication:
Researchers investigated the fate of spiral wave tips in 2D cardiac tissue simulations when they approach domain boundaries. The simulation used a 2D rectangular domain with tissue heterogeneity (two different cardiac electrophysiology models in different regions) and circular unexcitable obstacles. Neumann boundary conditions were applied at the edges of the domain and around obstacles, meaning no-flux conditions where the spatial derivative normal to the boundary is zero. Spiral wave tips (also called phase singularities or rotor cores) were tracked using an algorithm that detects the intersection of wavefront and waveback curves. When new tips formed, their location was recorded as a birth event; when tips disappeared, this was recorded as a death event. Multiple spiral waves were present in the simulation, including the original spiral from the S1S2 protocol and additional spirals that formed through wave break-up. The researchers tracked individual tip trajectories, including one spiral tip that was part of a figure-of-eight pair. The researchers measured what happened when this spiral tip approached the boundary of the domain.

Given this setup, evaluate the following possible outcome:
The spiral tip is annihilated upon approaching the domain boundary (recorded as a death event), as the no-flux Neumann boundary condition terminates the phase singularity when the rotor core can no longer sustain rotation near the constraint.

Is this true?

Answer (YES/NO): YES